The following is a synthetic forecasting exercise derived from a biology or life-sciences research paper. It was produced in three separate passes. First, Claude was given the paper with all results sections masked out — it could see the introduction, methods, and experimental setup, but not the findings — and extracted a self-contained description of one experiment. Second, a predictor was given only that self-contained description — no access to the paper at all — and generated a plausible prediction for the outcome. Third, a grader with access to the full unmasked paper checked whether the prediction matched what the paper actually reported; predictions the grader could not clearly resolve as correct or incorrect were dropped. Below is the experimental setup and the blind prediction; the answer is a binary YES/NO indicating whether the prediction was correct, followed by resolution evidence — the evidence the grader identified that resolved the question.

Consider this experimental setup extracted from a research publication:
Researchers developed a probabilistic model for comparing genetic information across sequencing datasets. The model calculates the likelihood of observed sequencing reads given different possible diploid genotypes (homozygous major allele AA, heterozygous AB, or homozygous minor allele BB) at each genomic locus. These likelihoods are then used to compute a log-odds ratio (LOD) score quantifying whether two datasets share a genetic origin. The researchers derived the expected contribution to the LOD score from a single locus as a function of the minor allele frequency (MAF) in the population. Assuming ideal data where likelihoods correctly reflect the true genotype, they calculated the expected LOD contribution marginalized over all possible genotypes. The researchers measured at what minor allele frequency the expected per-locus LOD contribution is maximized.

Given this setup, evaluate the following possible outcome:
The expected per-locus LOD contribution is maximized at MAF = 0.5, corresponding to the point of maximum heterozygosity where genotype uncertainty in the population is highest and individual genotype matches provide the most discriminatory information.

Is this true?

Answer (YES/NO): YES